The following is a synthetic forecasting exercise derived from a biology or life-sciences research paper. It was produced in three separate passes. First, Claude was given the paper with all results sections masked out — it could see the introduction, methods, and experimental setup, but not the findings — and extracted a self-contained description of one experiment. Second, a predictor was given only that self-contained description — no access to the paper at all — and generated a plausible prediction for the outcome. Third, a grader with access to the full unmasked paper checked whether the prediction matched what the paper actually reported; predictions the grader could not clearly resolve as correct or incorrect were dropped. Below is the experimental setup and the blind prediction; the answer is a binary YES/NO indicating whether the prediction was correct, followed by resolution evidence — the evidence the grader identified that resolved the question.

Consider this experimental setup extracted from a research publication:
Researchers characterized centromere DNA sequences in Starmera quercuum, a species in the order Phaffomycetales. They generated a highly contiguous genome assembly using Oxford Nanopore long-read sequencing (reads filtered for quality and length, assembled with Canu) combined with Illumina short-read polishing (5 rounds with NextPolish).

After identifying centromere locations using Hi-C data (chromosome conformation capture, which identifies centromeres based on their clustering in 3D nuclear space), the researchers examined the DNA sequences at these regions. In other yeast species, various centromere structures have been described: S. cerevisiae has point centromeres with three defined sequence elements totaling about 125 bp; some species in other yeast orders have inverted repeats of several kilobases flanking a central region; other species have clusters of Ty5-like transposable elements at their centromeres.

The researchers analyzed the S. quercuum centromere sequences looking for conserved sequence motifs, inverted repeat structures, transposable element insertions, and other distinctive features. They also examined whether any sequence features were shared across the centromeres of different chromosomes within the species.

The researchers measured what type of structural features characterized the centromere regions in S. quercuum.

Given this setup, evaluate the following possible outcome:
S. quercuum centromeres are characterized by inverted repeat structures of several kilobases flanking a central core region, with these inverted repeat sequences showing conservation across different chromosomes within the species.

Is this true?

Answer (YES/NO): NO